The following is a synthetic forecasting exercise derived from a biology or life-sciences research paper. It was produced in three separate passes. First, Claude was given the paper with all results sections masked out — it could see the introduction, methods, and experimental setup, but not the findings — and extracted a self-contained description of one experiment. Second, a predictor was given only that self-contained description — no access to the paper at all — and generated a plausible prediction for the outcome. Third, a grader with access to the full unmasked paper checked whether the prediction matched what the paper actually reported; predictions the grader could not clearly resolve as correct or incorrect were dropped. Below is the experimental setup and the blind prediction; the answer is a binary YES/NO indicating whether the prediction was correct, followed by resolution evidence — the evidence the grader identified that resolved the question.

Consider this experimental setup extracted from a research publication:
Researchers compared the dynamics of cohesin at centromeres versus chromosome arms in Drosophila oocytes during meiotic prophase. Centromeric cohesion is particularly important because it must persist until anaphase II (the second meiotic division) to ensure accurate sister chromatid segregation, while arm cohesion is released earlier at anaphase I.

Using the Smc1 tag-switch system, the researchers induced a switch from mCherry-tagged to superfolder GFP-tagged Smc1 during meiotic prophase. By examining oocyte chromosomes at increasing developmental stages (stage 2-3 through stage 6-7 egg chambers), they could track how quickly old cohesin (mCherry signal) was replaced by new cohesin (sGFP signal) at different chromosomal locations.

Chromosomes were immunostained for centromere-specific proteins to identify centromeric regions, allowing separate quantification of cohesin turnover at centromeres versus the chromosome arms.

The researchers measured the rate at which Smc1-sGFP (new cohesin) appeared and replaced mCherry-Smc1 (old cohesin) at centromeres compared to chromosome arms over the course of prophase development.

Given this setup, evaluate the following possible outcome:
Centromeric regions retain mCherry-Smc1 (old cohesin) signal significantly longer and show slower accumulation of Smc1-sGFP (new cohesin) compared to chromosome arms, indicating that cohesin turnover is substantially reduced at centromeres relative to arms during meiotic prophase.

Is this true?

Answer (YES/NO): YES